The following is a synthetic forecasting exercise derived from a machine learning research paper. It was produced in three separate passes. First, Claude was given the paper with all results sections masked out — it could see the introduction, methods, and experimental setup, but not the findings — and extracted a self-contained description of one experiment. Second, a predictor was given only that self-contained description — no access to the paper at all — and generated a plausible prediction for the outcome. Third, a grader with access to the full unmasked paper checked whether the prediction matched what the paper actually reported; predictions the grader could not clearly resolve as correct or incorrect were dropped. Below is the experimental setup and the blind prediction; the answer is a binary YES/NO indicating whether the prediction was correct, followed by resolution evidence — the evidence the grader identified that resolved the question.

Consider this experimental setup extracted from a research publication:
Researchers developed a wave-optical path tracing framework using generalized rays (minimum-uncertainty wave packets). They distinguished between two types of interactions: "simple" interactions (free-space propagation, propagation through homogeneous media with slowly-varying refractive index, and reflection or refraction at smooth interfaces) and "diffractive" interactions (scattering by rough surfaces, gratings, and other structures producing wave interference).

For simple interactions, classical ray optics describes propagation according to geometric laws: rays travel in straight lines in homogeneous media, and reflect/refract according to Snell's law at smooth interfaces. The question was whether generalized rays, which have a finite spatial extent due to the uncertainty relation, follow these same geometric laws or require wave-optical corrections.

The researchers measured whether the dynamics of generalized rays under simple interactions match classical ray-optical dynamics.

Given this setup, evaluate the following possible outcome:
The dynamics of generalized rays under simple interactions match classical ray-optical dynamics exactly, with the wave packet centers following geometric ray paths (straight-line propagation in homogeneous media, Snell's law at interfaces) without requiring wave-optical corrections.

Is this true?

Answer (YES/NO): YES